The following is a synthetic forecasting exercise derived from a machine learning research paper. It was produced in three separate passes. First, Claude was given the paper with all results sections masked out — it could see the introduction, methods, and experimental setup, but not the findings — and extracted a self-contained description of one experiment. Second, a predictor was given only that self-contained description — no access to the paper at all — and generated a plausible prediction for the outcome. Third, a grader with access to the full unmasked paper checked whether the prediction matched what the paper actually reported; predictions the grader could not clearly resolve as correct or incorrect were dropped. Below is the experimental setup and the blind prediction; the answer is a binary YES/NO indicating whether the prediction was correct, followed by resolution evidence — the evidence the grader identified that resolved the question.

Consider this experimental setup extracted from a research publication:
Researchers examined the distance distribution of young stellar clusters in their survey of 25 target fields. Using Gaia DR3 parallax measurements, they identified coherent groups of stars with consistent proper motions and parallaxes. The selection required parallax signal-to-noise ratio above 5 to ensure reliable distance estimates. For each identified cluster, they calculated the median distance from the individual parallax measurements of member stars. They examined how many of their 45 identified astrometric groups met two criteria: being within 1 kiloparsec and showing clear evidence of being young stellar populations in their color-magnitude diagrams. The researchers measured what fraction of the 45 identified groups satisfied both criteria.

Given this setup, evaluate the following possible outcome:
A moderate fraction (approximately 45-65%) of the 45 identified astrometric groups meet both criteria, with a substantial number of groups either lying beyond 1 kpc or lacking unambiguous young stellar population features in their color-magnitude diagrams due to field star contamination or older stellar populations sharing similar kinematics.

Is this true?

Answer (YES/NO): YES